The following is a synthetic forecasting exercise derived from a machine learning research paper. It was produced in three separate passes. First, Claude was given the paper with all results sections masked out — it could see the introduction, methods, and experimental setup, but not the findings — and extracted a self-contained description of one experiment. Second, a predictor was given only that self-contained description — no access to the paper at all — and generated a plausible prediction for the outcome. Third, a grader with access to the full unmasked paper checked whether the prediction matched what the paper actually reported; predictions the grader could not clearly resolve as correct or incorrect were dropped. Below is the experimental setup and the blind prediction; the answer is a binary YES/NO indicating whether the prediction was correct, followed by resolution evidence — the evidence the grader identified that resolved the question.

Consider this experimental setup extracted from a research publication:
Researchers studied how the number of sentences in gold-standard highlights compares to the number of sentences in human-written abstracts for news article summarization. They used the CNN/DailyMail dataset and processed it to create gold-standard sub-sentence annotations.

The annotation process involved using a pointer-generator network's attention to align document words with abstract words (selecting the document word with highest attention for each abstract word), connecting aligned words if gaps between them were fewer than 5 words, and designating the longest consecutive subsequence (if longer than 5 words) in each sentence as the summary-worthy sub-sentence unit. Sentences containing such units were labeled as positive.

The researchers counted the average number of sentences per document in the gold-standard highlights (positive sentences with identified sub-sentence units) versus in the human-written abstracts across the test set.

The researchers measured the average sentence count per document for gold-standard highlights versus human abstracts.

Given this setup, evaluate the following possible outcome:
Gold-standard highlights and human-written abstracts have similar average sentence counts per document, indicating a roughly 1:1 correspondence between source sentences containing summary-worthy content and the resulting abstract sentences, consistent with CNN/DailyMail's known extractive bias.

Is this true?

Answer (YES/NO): NO